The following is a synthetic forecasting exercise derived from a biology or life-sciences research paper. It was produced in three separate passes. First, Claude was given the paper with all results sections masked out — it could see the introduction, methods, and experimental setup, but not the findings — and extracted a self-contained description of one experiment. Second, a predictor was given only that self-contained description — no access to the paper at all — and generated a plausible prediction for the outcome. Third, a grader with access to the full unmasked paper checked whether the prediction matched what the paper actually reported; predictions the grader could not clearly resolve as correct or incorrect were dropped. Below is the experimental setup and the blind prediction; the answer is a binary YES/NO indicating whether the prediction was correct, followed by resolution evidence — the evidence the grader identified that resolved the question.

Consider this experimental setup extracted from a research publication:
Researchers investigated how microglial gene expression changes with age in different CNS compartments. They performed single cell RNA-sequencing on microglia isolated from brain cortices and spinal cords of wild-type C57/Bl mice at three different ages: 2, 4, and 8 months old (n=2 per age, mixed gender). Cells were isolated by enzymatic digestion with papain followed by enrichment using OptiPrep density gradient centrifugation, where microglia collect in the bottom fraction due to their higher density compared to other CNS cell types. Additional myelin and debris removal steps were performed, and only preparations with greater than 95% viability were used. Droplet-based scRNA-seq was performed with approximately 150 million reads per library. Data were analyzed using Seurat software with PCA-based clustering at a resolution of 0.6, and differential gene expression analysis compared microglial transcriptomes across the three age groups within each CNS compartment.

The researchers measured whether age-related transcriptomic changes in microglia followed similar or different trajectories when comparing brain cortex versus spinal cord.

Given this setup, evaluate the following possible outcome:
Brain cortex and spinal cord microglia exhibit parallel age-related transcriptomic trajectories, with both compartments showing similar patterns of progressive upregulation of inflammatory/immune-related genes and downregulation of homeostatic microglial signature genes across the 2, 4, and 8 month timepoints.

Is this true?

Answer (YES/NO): NO